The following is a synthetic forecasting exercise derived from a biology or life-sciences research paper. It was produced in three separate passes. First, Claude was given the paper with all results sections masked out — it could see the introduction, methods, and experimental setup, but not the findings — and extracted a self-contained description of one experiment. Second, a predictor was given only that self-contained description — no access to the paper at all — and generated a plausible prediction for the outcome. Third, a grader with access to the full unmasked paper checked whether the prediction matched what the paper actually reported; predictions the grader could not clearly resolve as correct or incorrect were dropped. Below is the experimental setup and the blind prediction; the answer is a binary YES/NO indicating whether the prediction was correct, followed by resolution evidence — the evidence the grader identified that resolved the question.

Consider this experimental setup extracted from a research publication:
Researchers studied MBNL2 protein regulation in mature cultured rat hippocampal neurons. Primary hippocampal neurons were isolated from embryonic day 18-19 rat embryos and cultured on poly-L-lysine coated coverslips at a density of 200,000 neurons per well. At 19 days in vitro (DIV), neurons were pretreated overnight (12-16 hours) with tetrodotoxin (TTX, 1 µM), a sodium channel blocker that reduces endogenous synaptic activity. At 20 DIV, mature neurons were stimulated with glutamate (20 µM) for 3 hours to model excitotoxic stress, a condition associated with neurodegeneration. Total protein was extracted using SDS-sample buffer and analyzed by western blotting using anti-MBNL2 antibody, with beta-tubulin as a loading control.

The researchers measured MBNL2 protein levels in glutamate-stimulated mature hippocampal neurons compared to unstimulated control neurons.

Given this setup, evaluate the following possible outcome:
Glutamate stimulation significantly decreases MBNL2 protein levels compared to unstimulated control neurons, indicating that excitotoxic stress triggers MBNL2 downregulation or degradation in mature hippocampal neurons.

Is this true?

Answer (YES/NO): YES